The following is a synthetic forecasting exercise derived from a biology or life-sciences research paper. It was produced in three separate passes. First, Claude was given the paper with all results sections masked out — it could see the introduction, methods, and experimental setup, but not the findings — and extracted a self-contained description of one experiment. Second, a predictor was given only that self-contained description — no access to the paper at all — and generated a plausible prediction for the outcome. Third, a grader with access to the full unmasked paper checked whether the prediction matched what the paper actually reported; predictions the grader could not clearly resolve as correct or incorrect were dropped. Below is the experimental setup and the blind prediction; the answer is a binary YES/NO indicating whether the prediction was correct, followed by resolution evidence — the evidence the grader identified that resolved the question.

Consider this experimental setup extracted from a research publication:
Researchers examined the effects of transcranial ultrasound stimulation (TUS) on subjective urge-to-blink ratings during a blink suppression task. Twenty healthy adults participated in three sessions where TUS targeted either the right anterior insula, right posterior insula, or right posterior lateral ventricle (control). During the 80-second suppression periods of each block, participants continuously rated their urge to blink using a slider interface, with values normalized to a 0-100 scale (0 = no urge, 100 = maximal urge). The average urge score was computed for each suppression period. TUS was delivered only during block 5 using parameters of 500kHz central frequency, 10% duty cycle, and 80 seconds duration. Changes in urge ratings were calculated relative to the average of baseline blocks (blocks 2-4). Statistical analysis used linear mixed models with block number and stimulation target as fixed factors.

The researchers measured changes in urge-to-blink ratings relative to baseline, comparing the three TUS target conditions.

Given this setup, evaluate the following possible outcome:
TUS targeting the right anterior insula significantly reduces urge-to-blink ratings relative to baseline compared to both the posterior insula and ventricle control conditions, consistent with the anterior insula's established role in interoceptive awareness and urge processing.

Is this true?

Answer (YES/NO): NO